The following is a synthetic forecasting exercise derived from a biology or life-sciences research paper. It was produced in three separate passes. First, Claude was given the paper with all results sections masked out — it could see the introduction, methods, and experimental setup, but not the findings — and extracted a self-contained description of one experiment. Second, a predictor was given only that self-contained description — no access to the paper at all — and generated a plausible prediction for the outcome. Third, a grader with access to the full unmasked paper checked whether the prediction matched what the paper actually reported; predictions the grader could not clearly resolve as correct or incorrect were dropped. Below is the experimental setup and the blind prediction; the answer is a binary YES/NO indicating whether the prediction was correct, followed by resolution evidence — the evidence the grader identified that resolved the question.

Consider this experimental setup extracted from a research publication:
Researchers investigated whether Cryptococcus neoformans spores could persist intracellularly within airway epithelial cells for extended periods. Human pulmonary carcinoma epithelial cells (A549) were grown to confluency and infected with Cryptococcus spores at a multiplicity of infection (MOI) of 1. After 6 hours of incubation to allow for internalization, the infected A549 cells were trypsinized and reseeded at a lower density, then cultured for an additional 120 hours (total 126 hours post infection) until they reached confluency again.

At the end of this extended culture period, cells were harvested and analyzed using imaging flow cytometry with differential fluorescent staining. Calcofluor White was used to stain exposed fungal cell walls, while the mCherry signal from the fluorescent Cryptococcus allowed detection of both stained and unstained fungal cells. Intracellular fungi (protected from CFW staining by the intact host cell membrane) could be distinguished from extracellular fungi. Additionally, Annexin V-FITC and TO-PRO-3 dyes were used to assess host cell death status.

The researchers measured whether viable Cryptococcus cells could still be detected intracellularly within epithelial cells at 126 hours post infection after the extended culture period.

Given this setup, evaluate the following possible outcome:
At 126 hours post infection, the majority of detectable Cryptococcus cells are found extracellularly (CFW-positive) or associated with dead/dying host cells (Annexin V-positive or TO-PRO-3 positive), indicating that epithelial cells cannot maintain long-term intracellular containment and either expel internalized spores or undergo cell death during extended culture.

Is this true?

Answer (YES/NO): NO